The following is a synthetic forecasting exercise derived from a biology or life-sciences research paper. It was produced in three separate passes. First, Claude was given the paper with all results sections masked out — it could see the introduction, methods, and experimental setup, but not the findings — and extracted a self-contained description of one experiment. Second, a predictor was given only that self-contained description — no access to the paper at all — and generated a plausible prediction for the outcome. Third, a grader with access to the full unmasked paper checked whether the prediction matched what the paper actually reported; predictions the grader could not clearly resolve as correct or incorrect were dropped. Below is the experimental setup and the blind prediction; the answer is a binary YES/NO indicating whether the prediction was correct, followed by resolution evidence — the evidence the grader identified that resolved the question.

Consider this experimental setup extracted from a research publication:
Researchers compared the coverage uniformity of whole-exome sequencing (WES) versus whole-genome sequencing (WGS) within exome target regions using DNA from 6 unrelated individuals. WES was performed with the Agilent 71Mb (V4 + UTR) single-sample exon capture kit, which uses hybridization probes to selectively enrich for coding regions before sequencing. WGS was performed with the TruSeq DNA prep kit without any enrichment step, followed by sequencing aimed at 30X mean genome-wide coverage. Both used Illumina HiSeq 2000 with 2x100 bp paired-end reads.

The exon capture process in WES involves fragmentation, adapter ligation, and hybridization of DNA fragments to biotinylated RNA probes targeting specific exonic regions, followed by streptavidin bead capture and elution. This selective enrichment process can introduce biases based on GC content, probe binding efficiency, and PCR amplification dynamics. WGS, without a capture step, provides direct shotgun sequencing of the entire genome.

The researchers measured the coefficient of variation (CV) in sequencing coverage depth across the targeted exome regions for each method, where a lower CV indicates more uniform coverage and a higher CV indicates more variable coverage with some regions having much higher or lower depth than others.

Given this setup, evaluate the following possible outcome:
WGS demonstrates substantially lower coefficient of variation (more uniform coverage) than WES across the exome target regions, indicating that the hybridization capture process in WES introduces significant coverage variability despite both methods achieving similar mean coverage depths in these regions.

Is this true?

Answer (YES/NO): YES